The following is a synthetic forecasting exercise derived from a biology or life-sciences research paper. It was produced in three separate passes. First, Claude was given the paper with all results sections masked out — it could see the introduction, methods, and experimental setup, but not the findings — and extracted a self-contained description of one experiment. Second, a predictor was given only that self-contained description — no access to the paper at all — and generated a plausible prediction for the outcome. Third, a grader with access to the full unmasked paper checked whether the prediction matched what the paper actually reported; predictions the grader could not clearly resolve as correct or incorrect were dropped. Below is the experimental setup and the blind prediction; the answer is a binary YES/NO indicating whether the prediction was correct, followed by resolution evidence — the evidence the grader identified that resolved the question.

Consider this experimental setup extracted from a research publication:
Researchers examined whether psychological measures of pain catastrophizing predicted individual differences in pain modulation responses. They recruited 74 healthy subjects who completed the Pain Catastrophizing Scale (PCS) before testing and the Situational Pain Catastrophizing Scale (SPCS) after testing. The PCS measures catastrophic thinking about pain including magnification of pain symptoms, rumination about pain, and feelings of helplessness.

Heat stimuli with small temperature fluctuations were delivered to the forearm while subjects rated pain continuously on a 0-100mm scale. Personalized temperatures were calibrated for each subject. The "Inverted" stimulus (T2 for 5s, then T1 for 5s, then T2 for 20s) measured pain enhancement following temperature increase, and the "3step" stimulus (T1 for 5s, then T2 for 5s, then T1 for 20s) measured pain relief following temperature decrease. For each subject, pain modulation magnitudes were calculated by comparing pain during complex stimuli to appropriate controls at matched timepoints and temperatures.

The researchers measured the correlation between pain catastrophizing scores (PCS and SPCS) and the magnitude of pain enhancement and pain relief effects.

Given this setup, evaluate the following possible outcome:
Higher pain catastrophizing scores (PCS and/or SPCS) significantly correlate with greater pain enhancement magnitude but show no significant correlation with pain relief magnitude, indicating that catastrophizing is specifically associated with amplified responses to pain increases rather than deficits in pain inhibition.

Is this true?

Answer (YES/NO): NO